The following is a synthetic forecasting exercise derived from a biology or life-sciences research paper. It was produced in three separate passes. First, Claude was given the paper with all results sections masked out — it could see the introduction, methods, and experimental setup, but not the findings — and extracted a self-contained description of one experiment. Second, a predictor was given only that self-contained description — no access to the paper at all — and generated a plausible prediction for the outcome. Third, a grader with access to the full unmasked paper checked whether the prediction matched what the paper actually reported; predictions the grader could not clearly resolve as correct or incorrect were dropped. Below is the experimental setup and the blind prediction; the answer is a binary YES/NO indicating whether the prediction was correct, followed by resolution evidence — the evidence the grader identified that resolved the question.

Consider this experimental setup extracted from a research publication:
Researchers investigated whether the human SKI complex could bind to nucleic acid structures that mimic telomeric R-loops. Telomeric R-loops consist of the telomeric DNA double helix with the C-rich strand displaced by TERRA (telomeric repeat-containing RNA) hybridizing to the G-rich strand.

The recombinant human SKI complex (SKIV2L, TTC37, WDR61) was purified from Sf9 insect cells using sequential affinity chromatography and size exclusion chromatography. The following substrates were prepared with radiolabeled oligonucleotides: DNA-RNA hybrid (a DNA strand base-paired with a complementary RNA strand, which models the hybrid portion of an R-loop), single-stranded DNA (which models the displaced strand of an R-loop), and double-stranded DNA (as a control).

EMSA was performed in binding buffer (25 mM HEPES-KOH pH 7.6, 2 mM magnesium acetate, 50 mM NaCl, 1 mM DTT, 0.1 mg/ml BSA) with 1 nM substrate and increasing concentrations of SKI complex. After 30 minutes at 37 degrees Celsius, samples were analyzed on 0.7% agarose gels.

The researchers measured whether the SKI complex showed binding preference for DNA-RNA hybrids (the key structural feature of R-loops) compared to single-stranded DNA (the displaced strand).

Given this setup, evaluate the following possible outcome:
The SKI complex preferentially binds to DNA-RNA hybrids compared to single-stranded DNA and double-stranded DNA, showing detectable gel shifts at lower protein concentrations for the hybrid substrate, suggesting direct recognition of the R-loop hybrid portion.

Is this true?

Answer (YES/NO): NO